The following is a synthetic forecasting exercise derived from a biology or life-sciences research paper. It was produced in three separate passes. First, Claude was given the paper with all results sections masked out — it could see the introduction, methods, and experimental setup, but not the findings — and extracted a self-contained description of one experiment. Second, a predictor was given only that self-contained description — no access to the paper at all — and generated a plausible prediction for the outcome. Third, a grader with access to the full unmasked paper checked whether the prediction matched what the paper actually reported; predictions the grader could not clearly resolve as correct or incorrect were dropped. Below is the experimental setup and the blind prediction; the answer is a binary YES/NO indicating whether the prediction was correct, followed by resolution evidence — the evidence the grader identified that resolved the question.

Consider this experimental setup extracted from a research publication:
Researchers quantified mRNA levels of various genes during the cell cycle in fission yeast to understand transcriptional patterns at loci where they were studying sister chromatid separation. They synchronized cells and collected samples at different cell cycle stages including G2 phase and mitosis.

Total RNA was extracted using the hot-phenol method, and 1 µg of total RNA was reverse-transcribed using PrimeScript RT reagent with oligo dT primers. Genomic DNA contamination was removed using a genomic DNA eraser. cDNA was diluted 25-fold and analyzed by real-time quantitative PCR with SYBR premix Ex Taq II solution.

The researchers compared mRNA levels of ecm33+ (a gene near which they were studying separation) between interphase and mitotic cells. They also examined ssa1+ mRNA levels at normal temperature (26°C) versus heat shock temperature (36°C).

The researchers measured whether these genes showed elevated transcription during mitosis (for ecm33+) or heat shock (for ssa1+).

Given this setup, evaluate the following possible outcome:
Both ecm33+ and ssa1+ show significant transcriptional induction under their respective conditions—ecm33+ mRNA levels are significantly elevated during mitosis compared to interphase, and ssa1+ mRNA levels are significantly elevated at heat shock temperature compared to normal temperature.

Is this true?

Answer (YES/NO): YES